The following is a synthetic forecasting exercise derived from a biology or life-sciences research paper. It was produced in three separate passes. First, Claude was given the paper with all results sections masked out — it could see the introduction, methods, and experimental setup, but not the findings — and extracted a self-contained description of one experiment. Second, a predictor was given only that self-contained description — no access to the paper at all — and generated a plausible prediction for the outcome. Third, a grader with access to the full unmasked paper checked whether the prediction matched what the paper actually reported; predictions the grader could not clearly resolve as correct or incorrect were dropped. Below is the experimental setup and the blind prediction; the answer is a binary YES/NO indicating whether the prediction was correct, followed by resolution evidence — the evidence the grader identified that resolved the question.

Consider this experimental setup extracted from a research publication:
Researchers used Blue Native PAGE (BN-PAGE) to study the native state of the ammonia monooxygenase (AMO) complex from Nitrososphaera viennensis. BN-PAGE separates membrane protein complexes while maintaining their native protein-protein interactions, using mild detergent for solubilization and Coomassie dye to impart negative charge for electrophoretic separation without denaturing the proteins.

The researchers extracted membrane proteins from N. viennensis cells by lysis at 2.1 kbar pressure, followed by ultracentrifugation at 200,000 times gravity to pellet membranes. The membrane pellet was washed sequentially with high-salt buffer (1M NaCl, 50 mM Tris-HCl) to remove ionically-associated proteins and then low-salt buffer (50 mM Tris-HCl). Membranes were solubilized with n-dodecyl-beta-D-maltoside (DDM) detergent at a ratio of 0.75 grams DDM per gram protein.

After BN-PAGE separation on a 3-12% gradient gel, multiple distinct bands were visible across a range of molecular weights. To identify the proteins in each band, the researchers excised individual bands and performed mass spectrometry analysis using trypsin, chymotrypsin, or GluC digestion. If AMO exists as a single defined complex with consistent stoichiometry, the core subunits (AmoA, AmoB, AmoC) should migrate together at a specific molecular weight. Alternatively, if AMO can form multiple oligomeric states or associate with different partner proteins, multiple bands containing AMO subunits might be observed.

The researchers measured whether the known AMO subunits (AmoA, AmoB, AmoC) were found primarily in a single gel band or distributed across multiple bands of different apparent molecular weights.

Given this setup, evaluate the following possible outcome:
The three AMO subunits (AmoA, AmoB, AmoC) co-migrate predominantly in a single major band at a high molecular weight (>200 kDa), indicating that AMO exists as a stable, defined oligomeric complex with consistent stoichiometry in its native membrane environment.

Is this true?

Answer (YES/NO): NO